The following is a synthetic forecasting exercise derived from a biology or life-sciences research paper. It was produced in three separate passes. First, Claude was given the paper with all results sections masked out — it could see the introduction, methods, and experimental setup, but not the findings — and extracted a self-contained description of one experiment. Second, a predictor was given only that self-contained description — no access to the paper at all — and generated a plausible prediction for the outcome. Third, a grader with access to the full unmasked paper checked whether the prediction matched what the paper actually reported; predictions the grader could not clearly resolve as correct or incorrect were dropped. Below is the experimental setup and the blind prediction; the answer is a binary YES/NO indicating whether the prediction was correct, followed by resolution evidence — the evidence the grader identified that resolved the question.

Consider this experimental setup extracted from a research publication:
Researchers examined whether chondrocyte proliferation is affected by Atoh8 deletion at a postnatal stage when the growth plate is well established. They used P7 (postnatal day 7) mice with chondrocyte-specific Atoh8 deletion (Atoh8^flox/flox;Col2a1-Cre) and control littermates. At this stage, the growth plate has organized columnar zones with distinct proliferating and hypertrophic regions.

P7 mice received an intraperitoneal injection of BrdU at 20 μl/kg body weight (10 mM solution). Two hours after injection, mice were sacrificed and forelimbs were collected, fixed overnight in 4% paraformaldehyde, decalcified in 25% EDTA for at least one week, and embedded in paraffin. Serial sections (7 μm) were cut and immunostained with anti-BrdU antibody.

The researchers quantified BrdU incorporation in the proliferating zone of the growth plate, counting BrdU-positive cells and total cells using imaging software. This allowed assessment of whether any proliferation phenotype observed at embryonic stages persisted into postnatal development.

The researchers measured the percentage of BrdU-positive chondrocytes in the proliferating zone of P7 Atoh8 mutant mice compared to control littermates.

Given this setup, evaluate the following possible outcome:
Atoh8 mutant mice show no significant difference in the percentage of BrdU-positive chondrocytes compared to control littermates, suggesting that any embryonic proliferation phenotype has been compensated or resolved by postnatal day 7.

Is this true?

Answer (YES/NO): NO